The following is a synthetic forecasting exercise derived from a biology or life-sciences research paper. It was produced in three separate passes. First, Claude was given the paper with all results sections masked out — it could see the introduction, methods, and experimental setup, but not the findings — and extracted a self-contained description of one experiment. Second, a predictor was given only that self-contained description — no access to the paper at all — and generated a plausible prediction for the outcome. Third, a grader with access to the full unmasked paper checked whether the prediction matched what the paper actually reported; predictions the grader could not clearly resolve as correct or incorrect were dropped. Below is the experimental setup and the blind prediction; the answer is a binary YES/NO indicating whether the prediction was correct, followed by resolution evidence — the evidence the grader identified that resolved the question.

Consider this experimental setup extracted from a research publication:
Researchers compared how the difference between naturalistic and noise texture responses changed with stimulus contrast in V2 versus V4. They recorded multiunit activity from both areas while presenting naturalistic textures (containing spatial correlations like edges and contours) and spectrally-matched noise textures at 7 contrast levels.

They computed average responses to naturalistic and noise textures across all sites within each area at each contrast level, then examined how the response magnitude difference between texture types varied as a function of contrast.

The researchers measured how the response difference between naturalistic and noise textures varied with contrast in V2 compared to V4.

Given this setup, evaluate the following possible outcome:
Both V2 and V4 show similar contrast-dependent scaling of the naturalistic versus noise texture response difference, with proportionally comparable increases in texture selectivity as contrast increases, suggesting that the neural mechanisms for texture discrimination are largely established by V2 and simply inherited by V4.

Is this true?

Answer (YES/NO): NO